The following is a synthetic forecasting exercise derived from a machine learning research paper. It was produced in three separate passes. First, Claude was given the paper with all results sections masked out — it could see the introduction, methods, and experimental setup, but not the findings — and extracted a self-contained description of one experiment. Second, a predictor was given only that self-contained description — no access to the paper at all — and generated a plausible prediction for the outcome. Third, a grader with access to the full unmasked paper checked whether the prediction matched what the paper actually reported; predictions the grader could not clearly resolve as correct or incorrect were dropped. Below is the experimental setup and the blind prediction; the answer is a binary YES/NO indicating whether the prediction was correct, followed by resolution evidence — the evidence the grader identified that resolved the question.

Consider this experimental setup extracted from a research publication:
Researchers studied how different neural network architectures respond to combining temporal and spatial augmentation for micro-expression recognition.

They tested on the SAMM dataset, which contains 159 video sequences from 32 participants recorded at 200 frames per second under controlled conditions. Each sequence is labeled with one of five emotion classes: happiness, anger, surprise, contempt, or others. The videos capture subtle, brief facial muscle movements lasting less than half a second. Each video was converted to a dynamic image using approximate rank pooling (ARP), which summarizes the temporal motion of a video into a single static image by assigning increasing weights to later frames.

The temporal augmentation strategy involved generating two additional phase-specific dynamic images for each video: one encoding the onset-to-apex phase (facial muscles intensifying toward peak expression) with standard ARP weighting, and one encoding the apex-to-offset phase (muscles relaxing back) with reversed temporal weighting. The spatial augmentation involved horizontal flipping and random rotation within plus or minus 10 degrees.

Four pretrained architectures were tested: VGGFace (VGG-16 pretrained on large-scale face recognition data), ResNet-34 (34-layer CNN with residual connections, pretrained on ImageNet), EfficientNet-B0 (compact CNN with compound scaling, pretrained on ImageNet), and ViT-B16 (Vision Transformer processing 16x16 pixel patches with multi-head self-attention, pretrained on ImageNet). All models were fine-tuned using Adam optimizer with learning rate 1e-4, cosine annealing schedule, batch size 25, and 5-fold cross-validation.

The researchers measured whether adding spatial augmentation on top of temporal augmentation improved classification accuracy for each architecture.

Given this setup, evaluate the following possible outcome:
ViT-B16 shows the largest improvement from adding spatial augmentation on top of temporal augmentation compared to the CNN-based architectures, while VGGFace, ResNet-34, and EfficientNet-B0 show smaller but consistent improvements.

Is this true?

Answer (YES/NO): NO